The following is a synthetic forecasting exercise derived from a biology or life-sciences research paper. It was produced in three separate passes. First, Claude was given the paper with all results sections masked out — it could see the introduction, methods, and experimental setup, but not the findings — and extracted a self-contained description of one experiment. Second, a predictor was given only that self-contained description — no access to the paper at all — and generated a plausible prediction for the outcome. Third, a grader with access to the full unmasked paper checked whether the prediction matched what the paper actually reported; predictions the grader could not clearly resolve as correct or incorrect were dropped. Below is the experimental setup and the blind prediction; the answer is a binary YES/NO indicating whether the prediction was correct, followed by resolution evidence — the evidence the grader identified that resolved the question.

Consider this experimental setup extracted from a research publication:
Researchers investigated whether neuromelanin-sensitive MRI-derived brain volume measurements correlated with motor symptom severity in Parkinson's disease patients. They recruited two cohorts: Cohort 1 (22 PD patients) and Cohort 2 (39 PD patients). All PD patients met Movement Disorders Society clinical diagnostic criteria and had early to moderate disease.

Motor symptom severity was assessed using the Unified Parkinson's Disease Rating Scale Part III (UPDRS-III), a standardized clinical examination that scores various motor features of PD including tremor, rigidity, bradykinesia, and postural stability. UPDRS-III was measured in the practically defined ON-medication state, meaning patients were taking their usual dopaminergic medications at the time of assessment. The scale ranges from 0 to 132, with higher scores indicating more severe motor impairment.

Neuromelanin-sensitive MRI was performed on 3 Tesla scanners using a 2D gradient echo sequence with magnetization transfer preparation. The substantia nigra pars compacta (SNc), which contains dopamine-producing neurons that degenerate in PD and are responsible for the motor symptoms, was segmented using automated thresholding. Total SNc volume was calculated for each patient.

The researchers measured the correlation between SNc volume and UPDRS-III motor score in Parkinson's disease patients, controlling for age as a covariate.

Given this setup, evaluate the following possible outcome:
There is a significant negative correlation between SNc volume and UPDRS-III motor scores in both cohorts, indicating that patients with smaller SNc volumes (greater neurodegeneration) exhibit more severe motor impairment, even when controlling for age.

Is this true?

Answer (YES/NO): NO